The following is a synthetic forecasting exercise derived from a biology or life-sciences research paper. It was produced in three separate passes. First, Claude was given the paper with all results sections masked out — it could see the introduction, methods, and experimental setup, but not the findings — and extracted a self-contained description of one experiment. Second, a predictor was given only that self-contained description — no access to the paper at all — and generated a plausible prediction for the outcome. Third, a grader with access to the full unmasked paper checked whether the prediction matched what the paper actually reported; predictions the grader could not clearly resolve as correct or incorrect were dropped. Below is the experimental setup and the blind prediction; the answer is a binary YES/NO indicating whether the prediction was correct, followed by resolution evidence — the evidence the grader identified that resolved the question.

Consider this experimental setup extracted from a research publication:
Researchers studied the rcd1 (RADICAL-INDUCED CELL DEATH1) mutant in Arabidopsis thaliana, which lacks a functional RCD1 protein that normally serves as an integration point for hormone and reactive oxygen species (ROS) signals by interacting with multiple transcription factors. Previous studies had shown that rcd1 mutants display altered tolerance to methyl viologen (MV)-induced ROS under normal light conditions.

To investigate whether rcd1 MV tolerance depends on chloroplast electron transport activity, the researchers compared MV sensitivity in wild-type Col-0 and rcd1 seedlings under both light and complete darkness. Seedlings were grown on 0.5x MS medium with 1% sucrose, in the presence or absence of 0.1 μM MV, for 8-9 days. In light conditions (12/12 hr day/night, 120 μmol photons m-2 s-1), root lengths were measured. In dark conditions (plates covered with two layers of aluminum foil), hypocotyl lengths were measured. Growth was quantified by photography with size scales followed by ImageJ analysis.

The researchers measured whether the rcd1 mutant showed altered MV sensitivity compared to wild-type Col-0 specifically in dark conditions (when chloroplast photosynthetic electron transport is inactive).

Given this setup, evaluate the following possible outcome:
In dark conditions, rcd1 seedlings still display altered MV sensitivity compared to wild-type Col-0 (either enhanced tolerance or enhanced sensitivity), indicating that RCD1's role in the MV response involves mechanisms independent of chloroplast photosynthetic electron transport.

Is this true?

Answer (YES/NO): YES